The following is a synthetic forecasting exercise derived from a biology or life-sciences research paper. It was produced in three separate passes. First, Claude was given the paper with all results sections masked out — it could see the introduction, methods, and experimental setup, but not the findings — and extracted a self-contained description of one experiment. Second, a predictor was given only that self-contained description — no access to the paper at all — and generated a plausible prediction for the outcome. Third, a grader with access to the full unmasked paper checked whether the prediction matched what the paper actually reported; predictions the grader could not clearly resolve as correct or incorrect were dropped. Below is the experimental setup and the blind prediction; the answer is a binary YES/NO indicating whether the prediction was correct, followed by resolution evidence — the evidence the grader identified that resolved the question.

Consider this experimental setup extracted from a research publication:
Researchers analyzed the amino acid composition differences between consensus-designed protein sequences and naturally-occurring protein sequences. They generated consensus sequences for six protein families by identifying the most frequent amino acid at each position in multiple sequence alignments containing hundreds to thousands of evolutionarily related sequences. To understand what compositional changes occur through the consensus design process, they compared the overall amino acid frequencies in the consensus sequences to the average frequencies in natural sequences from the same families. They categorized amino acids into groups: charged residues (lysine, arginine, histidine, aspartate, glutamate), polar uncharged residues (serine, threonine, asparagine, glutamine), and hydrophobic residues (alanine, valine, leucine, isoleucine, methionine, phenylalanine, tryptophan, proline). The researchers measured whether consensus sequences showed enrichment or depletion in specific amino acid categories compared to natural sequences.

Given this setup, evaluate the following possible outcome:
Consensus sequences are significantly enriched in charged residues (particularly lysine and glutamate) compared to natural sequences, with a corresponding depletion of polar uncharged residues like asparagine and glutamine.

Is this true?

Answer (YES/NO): YES